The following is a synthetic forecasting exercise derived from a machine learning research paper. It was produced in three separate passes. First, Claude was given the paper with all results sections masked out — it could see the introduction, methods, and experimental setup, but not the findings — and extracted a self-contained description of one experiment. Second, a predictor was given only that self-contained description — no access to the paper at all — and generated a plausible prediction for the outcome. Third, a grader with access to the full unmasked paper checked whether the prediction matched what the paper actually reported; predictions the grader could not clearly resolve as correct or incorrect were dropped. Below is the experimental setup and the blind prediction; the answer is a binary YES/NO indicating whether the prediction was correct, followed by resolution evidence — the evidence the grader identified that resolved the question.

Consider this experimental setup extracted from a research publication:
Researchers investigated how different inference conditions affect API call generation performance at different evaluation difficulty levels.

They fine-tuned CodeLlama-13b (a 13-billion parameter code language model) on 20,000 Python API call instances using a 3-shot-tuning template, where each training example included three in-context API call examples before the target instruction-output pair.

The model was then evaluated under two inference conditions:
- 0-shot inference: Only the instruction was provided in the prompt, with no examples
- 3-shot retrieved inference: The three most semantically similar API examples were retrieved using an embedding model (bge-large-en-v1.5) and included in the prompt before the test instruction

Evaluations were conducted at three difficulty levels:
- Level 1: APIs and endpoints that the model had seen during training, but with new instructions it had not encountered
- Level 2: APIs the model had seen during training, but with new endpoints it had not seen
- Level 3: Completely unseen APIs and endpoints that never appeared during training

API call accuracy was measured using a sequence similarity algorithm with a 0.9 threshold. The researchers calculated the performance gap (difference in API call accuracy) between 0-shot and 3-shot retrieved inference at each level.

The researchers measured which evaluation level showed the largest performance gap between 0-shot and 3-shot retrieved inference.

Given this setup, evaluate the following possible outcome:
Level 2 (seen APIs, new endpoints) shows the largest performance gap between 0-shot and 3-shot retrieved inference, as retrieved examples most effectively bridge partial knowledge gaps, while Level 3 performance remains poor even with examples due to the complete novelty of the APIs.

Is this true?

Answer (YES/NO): NO